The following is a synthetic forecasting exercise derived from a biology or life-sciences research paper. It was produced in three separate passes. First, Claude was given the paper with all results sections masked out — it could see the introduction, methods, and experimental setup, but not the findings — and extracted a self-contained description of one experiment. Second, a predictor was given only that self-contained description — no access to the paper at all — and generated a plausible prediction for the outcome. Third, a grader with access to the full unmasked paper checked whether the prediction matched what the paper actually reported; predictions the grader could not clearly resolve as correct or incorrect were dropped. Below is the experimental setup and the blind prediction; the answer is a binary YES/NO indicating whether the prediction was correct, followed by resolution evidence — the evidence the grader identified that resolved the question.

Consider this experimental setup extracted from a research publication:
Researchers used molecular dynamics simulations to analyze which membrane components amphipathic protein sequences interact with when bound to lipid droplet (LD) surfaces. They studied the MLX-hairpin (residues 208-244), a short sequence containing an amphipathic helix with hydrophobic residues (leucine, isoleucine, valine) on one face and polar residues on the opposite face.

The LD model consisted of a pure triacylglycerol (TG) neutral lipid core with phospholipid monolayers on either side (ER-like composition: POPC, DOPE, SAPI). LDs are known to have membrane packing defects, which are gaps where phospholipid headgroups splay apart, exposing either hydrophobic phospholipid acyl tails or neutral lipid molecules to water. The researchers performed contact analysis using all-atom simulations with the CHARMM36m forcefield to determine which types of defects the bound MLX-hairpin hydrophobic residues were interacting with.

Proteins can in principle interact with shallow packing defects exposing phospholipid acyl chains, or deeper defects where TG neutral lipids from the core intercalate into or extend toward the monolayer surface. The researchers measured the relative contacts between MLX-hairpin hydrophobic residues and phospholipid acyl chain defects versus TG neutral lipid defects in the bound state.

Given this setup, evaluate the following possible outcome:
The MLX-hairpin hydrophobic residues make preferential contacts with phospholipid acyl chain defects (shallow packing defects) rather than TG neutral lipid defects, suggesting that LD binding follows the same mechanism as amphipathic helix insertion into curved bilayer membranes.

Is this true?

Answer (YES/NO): YES